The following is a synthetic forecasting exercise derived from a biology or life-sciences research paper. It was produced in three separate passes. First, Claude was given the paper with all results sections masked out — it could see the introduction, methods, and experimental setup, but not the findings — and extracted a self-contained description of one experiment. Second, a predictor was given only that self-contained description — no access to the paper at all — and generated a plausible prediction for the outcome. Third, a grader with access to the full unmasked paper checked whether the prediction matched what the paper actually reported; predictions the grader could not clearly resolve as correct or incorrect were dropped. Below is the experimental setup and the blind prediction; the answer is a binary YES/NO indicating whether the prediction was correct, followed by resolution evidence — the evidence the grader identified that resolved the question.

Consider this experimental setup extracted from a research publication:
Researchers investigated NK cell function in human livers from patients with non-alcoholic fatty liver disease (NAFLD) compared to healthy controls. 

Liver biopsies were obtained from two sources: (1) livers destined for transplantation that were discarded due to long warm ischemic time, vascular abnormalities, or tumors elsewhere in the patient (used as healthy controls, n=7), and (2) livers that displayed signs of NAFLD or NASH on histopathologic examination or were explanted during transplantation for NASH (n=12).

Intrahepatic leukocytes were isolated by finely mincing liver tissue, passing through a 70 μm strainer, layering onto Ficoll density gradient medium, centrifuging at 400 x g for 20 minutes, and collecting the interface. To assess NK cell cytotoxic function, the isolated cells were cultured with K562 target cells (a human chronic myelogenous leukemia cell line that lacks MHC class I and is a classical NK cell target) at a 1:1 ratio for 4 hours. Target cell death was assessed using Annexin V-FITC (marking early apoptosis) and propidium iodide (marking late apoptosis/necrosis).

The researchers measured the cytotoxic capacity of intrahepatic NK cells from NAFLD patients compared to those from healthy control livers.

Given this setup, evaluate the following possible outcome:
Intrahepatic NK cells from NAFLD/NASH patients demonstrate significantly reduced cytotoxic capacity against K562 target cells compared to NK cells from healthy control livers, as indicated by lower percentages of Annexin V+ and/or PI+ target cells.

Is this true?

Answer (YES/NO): NO